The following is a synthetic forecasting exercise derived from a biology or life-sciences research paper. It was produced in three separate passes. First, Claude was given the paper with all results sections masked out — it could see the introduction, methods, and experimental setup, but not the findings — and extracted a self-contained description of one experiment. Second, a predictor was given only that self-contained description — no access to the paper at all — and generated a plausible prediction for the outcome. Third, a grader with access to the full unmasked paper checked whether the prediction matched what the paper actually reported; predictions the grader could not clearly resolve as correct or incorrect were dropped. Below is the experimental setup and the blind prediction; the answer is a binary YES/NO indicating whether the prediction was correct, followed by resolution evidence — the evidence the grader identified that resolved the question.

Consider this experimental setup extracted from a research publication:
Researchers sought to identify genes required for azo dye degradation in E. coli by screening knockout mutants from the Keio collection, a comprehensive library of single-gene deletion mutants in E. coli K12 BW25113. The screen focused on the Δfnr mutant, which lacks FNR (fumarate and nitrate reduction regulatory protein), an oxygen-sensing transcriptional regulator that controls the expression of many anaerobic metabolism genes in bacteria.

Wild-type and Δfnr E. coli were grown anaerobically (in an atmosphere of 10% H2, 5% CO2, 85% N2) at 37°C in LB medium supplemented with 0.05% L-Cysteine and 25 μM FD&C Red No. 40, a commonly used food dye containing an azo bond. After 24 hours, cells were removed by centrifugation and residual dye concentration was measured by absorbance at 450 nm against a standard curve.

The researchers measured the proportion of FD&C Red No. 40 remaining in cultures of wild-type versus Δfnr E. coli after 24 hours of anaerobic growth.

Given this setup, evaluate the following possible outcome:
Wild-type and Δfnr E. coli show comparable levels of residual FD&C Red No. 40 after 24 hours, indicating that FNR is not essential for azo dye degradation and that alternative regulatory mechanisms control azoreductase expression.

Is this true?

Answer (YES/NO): NO